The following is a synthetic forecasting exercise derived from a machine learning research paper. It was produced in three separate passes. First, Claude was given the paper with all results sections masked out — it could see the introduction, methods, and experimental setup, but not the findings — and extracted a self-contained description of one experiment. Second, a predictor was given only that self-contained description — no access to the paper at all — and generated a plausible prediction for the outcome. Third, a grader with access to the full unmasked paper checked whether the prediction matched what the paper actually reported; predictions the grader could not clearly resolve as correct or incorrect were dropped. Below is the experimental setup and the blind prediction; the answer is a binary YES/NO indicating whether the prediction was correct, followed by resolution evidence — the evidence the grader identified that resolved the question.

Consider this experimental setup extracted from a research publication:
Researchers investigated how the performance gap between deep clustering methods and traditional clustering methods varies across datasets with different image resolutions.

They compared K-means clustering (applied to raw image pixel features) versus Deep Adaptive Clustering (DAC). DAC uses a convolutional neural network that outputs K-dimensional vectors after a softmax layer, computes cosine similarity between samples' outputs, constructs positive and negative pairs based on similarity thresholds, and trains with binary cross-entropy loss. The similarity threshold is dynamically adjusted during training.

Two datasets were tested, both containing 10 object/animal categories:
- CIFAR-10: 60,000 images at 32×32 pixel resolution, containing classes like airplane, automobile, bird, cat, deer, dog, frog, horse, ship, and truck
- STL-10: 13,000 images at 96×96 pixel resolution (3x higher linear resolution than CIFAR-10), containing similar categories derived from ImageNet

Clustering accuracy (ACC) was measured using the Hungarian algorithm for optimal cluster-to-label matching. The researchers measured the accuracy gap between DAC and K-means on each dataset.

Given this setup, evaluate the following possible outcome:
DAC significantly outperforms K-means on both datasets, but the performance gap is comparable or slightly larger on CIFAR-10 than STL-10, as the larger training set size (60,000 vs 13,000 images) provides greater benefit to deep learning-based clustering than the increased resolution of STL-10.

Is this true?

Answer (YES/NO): YES